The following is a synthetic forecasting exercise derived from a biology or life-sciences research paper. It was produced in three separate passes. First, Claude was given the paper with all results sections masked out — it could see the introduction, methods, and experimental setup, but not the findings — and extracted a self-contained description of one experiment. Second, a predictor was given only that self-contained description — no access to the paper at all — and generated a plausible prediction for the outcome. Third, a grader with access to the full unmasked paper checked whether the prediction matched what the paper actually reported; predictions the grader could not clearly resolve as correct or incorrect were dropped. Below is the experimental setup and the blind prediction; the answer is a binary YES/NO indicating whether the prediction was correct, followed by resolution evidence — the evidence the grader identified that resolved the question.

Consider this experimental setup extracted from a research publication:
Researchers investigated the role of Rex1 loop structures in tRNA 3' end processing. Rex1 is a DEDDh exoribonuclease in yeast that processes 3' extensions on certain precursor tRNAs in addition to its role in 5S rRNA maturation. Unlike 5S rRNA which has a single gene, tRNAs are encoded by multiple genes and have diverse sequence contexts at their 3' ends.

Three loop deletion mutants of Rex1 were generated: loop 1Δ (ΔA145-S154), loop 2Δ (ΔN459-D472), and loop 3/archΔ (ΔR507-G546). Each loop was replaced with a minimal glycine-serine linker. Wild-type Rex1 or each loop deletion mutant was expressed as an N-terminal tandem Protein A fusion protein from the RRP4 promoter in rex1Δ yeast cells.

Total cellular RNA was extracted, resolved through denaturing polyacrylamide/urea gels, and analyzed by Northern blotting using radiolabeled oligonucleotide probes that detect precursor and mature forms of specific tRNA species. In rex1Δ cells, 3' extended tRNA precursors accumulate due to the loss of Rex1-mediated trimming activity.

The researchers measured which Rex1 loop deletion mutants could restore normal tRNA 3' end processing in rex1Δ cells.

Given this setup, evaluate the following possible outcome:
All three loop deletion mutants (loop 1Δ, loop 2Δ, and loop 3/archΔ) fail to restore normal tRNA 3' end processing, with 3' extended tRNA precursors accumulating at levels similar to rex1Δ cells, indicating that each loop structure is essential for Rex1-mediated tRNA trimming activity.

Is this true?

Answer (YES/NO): NO